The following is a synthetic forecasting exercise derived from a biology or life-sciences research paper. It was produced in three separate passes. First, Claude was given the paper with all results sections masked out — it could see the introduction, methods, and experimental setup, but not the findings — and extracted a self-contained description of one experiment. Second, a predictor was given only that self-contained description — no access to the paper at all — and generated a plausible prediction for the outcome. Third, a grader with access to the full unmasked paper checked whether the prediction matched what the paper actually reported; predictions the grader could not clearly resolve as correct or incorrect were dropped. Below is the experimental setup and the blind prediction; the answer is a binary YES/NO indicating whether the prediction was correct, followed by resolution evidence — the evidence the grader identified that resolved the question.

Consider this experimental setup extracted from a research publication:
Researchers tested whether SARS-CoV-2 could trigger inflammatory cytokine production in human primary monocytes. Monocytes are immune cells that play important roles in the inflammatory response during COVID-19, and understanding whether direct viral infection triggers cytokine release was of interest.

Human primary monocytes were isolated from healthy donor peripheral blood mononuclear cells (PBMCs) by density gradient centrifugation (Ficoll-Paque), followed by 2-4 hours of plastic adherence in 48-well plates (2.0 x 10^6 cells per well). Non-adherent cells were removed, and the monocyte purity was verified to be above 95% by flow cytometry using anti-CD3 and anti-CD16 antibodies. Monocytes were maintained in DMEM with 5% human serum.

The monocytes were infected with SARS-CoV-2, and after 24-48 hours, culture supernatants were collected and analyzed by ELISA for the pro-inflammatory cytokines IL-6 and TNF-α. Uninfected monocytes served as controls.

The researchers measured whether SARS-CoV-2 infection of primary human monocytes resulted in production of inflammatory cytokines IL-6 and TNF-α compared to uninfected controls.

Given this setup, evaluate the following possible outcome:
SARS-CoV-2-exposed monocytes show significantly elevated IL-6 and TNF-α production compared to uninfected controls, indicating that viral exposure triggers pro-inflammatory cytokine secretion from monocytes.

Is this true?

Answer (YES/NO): YES